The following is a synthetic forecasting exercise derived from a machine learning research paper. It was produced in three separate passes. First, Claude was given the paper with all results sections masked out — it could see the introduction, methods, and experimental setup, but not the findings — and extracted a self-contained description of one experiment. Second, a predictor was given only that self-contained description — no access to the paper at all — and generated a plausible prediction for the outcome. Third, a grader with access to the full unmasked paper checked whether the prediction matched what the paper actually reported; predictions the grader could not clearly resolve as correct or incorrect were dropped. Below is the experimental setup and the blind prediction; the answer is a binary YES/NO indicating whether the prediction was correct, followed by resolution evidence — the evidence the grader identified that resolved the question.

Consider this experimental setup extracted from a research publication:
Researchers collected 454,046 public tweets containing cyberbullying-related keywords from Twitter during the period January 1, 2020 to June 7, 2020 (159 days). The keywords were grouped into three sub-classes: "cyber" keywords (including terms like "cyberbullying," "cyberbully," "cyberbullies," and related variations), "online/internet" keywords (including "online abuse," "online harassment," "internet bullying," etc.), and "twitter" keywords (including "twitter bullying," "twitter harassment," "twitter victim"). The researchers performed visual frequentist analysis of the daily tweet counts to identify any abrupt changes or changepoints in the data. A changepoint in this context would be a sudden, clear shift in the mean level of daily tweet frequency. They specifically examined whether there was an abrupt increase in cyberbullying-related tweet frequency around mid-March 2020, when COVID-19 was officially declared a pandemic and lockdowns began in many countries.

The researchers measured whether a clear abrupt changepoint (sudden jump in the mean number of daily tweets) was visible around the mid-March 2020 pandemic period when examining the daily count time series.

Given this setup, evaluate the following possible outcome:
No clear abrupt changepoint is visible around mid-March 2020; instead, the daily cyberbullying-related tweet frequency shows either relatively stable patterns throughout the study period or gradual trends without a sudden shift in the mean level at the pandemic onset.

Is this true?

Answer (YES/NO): YES